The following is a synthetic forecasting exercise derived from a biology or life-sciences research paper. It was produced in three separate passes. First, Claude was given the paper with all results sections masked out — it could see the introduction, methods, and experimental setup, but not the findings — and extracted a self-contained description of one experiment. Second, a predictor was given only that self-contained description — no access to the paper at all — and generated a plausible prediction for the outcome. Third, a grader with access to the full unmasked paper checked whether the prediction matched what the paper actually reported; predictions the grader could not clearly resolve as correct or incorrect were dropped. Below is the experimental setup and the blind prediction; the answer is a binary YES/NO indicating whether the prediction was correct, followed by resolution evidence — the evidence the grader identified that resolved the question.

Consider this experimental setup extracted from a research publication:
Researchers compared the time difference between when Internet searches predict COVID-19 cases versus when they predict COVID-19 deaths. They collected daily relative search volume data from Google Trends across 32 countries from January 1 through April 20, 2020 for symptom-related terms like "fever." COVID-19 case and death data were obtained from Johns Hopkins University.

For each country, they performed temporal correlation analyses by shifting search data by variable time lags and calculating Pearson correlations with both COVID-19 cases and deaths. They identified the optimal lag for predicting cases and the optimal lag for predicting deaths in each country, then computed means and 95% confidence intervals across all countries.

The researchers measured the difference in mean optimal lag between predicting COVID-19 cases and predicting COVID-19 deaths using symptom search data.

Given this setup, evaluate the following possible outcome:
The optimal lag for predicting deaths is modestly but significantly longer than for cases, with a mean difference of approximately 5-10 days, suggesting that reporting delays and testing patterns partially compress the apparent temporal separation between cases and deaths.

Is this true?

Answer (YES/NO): NO